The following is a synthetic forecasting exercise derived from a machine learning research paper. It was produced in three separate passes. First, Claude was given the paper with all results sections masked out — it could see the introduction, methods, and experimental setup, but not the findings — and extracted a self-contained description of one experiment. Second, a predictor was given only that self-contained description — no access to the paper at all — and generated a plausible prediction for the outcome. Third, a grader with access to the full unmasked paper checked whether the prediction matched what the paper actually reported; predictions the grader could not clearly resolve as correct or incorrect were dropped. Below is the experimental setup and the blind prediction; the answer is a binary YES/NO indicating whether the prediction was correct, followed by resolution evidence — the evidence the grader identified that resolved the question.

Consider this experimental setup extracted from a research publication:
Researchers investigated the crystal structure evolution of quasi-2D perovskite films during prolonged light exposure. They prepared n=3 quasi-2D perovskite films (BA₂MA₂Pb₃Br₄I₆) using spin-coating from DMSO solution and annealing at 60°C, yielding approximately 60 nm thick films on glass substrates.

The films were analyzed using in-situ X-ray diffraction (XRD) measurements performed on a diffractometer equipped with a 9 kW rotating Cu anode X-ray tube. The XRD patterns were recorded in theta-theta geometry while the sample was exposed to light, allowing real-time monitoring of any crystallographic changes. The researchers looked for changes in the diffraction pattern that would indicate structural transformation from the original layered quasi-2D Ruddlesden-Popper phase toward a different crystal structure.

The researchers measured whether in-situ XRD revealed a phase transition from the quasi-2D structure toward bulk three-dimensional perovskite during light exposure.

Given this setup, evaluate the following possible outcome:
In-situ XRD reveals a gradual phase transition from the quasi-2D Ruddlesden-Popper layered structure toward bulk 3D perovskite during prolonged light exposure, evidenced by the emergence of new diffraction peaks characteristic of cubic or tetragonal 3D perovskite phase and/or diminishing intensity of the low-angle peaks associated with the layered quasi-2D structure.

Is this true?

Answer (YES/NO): YES